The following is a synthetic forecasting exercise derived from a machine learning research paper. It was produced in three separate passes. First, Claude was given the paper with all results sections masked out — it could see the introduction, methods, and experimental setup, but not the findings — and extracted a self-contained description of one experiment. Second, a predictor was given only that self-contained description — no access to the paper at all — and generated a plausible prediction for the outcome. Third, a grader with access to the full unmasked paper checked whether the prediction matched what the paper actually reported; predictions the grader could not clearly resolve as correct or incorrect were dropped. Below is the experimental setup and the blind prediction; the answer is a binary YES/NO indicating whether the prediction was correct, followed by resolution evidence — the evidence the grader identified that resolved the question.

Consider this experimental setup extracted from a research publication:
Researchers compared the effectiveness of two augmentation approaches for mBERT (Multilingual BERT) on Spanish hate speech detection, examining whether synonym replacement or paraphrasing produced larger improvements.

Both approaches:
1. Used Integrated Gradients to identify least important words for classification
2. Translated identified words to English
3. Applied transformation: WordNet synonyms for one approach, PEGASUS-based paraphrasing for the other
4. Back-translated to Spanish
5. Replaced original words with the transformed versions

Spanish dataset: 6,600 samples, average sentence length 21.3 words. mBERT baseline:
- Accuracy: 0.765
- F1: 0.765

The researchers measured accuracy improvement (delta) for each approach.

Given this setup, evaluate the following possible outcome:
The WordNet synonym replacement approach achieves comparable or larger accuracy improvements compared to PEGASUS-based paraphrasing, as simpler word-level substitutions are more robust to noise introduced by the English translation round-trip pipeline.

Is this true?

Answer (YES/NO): YES